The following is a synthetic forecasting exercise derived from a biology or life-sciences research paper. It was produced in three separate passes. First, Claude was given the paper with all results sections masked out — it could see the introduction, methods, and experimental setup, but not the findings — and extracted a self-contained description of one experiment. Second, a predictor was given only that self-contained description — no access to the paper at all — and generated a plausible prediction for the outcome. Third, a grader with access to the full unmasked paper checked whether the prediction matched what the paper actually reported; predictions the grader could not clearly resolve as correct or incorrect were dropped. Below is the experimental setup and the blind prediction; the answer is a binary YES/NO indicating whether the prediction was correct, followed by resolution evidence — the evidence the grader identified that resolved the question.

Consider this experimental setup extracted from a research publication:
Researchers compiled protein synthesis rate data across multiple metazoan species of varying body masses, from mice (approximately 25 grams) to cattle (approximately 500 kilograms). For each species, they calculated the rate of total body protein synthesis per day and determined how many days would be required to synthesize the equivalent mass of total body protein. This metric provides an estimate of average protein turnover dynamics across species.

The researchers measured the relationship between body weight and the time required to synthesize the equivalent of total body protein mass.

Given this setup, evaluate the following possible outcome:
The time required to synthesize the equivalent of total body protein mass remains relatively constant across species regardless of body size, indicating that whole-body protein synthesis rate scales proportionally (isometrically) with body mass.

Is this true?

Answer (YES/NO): NO